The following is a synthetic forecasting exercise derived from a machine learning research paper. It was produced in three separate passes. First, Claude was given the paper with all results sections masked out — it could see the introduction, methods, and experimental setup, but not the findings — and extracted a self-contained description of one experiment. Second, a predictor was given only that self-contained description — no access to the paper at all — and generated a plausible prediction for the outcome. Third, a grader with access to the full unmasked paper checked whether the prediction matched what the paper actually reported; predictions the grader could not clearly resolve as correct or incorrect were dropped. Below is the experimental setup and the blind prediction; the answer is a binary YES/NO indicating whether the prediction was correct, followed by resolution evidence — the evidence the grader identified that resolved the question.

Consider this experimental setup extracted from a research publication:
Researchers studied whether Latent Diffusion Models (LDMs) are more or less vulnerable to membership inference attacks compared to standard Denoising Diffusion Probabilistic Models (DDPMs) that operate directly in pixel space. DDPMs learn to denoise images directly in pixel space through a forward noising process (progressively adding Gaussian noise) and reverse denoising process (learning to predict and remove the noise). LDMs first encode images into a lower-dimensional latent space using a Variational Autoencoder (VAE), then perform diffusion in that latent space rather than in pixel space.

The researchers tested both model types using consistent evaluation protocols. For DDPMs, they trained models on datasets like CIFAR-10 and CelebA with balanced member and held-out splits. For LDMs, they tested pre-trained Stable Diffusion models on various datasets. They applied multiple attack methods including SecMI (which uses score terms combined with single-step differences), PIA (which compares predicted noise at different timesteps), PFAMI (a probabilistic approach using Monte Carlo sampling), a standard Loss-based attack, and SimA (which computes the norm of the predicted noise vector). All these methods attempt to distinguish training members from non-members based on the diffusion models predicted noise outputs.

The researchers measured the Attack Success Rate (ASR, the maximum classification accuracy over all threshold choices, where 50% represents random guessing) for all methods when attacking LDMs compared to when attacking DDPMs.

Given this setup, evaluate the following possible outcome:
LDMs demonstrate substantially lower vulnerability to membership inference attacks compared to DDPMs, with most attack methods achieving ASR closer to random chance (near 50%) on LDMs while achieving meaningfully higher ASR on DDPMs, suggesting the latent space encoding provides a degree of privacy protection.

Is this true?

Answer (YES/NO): YES